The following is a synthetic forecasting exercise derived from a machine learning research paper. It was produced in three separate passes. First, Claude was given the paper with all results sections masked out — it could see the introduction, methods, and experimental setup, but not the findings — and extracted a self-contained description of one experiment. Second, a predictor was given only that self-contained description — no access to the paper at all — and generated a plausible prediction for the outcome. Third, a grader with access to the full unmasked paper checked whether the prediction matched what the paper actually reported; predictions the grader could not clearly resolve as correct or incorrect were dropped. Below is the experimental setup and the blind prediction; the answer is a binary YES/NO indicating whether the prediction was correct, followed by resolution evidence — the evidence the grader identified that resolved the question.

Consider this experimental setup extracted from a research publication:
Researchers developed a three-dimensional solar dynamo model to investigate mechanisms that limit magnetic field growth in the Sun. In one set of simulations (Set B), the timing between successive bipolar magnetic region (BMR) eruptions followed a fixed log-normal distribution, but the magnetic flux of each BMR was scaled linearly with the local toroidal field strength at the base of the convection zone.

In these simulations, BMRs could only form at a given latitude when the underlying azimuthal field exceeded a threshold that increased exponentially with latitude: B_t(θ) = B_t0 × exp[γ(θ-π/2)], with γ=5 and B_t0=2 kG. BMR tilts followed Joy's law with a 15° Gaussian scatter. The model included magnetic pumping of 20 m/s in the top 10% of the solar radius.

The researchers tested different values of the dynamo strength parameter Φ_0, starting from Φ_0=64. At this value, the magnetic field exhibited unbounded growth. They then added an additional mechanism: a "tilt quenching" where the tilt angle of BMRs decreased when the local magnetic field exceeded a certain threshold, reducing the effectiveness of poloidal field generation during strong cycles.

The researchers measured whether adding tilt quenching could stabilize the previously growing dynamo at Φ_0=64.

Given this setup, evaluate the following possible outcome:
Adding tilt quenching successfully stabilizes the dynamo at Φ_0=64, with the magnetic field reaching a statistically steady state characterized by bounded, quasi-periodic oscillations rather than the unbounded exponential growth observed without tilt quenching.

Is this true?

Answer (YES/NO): YES